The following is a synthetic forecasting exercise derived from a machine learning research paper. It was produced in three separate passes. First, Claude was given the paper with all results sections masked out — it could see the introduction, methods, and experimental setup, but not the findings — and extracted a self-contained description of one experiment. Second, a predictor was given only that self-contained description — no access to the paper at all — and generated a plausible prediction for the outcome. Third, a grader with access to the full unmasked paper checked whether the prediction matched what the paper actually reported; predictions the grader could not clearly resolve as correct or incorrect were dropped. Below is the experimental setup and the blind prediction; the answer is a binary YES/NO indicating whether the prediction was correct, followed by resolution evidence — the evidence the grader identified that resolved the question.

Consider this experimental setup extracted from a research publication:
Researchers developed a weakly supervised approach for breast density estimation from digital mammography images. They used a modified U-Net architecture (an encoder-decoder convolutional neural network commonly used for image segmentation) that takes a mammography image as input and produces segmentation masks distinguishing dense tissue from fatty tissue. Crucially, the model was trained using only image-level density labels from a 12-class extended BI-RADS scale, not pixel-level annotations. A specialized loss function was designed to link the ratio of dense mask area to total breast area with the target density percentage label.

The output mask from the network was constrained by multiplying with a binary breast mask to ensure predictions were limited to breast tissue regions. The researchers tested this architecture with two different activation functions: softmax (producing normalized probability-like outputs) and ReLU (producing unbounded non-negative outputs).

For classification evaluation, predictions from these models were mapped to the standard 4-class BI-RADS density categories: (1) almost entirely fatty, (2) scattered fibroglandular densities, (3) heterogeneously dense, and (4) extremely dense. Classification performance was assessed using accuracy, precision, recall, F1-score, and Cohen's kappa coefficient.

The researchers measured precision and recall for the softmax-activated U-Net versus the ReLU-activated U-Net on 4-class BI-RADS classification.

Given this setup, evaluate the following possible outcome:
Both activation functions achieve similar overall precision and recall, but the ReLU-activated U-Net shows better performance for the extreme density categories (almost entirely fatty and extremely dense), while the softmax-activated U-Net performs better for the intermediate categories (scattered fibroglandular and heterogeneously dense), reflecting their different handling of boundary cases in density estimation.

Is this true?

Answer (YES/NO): NO